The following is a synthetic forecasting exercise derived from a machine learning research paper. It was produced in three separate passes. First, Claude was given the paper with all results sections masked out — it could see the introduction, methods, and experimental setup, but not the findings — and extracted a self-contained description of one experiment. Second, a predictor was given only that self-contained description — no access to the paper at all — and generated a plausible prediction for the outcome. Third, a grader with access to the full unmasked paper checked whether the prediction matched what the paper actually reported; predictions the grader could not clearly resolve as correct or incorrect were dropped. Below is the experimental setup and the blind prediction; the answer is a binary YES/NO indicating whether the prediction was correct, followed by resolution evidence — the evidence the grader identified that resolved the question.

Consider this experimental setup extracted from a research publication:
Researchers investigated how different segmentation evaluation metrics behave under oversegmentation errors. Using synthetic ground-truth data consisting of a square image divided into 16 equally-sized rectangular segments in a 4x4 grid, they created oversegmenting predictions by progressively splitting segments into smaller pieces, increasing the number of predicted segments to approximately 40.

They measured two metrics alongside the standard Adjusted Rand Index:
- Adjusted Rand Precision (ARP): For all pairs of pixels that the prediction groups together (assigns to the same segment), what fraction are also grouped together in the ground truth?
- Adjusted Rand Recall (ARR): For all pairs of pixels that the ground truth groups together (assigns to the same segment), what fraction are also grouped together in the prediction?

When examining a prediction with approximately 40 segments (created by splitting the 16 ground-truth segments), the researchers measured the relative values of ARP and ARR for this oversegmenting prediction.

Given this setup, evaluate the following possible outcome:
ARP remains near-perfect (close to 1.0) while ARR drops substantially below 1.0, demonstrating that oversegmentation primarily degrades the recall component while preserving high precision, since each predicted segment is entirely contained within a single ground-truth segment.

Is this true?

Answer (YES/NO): YES